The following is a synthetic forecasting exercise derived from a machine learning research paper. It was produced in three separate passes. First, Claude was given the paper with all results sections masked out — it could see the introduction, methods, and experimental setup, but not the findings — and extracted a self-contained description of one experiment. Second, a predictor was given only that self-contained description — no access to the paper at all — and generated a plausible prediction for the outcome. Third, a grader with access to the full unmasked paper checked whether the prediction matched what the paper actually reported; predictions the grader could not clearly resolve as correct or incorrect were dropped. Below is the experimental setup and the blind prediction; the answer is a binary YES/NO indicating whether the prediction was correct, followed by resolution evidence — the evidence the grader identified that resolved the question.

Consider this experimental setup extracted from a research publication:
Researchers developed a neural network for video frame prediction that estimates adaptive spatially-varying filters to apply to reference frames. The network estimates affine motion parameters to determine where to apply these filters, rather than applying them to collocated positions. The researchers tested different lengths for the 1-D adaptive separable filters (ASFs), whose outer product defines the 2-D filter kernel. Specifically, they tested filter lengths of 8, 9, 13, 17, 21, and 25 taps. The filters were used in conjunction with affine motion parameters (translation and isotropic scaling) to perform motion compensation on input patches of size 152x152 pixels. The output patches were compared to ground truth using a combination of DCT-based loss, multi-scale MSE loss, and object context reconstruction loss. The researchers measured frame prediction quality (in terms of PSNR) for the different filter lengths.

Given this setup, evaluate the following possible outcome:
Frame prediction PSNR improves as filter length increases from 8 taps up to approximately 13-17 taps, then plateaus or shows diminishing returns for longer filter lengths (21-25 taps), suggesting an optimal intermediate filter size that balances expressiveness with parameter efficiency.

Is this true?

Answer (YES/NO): NO